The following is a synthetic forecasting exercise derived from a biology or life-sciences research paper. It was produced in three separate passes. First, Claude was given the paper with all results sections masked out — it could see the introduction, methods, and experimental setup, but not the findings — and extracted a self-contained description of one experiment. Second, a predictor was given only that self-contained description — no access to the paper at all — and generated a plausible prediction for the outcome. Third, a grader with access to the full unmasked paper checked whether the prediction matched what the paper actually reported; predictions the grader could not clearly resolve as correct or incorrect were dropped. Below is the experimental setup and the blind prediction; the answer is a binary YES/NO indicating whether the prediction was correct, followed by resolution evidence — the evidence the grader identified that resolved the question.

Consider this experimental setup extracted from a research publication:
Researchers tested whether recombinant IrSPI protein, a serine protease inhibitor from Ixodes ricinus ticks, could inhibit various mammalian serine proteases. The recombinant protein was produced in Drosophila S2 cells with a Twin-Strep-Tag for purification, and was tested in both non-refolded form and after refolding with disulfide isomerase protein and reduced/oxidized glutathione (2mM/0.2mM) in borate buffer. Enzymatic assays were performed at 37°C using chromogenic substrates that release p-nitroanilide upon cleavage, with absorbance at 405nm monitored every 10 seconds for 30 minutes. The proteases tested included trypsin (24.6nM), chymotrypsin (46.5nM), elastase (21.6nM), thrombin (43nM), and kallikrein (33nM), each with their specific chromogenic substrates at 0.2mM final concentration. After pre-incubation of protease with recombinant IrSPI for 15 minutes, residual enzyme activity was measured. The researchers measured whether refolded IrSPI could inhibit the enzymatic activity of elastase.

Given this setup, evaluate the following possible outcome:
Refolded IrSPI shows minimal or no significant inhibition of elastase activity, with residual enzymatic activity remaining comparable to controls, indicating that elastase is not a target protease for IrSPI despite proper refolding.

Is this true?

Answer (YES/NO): NO